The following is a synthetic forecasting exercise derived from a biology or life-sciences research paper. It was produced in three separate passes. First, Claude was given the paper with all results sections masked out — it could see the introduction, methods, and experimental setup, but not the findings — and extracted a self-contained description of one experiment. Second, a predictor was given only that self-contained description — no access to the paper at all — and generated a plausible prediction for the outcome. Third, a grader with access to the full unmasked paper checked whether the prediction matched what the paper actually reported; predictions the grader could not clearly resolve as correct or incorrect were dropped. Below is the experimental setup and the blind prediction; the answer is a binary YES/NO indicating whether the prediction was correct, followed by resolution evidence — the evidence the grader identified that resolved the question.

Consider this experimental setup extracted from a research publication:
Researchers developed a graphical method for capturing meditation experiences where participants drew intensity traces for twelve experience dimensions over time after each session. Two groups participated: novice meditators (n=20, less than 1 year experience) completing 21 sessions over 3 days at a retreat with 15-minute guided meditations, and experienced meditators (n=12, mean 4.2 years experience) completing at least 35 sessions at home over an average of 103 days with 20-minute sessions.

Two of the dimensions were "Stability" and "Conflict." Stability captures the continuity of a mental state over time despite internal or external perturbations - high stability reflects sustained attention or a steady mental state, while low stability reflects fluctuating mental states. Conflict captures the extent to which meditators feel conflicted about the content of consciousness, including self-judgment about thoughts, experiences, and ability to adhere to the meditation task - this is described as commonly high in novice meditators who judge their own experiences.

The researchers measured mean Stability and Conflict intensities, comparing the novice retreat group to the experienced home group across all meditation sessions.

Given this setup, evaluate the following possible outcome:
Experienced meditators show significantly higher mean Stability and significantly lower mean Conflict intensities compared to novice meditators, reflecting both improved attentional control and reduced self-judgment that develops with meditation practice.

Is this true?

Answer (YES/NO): NO